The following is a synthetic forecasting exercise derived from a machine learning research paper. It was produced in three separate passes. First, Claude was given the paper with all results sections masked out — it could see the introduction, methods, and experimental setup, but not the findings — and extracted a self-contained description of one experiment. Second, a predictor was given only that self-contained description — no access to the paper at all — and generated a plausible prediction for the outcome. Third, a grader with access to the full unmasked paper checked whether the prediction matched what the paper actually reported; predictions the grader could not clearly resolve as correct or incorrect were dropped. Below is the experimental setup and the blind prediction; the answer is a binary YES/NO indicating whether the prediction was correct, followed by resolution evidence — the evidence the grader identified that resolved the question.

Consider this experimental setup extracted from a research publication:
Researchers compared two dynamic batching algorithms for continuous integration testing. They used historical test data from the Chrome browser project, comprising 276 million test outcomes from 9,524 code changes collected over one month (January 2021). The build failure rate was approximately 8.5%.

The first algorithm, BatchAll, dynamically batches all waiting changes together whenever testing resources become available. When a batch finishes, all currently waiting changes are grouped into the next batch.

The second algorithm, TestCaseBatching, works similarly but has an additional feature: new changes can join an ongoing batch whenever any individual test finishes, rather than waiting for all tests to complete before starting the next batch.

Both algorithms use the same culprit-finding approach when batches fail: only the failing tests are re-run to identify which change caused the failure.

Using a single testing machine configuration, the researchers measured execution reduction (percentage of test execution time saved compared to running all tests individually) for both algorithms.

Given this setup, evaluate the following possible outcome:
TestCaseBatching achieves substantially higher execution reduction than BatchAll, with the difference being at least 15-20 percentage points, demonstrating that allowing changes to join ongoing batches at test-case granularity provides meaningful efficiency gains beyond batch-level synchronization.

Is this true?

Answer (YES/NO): NO